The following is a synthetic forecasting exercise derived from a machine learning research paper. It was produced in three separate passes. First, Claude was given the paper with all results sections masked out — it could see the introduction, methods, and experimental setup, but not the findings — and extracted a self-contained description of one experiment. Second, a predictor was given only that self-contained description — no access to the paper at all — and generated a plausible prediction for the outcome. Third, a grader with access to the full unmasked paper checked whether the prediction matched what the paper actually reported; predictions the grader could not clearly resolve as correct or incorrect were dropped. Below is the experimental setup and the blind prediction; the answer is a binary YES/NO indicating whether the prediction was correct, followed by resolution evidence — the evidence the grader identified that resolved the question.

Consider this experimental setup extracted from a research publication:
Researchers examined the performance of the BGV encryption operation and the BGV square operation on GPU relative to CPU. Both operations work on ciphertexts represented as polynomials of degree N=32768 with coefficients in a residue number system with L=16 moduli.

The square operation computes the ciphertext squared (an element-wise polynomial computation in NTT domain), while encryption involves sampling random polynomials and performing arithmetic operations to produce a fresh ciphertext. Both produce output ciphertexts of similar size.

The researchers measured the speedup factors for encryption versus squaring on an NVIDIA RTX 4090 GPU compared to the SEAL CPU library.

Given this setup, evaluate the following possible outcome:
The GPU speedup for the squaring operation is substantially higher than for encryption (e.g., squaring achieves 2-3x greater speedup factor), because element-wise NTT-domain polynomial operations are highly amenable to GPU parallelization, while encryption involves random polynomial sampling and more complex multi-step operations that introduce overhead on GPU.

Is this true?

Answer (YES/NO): NO